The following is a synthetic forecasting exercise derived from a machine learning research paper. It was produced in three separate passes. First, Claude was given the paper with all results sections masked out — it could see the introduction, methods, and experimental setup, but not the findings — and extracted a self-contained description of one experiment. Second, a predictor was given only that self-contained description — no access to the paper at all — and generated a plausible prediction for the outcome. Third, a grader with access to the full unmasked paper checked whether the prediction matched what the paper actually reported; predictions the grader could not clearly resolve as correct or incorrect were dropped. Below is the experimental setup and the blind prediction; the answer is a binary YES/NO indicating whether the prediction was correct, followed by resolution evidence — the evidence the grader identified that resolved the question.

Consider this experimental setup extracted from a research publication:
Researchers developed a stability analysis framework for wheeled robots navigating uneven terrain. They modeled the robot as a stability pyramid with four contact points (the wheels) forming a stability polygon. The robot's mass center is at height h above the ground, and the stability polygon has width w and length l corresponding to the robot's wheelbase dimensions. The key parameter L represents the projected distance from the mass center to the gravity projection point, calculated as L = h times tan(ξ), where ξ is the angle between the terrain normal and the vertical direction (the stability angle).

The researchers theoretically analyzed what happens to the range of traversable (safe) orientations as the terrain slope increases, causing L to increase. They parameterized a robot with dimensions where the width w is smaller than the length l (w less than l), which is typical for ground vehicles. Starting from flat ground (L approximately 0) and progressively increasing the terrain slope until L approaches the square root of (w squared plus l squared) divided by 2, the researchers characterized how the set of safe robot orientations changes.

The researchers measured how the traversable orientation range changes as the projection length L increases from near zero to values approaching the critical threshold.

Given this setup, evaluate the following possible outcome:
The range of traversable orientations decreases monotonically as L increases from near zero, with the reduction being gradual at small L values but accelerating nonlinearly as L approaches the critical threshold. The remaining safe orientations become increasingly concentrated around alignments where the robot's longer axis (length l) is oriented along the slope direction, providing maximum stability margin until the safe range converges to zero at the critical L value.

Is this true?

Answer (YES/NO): NO